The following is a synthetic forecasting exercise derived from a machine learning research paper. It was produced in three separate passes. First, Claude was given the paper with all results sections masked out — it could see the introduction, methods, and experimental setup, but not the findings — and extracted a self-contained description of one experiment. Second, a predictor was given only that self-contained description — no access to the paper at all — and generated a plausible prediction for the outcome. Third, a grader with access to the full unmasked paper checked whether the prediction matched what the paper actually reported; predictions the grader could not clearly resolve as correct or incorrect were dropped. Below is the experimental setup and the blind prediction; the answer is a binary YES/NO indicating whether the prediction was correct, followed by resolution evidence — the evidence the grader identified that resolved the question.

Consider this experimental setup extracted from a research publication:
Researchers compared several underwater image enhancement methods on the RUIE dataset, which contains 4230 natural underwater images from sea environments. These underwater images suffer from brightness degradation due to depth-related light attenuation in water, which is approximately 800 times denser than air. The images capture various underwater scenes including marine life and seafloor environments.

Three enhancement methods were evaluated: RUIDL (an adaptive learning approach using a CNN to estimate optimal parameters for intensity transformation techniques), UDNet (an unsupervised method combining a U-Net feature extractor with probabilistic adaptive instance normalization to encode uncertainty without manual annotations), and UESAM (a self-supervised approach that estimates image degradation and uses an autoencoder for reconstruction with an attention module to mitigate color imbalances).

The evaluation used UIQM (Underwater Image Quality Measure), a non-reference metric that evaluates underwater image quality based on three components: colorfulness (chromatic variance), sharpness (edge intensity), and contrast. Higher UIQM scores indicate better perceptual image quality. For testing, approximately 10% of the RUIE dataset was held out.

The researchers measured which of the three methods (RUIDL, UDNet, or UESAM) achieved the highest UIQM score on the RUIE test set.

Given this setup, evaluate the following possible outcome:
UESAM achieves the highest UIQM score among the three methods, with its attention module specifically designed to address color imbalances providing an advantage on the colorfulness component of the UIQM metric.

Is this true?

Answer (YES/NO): NO